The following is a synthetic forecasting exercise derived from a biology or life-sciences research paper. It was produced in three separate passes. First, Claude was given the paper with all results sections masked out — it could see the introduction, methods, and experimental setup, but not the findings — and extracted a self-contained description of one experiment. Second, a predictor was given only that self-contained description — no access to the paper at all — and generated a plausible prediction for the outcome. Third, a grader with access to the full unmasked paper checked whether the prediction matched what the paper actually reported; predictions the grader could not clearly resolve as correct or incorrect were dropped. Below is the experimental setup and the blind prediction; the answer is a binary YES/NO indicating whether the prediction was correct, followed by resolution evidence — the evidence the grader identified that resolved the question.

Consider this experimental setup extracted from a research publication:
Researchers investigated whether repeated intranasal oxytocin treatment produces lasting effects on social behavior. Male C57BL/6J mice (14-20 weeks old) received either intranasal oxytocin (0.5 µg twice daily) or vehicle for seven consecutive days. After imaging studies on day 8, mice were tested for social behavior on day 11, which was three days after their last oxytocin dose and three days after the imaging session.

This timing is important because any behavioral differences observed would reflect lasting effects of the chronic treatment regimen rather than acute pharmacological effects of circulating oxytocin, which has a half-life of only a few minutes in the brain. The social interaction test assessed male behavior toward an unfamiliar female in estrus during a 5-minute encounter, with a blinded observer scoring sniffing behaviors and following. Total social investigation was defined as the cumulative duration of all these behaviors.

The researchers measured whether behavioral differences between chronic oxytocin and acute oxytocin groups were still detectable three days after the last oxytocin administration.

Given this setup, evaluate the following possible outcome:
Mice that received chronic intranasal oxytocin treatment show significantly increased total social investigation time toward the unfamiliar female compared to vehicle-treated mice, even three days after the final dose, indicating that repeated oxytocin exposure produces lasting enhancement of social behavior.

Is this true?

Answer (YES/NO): NO